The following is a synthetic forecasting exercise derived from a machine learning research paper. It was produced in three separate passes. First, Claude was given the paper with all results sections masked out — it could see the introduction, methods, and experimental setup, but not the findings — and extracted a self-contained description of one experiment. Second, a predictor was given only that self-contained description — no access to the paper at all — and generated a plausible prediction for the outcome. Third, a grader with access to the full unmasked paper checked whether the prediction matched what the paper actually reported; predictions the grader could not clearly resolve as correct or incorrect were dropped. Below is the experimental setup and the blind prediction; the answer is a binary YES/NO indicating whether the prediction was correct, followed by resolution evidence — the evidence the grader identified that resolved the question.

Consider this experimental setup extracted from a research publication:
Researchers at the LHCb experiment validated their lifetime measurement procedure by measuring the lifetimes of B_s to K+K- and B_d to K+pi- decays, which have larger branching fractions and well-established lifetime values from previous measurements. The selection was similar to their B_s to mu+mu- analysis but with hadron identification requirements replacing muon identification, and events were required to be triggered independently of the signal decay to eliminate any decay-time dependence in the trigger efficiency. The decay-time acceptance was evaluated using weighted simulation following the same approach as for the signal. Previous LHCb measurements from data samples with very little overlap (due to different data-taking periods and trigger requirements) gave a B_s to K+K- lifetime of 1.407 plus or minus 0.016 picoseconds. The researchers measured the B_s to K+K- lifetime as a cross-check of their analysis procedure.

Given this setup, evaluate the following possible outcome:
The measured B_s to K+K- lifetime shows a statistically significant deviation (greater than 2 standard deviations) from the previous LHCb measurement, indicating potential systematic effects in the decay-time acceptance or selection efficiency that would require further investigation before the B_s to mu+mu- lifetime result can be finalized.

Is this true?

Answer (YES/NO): NO